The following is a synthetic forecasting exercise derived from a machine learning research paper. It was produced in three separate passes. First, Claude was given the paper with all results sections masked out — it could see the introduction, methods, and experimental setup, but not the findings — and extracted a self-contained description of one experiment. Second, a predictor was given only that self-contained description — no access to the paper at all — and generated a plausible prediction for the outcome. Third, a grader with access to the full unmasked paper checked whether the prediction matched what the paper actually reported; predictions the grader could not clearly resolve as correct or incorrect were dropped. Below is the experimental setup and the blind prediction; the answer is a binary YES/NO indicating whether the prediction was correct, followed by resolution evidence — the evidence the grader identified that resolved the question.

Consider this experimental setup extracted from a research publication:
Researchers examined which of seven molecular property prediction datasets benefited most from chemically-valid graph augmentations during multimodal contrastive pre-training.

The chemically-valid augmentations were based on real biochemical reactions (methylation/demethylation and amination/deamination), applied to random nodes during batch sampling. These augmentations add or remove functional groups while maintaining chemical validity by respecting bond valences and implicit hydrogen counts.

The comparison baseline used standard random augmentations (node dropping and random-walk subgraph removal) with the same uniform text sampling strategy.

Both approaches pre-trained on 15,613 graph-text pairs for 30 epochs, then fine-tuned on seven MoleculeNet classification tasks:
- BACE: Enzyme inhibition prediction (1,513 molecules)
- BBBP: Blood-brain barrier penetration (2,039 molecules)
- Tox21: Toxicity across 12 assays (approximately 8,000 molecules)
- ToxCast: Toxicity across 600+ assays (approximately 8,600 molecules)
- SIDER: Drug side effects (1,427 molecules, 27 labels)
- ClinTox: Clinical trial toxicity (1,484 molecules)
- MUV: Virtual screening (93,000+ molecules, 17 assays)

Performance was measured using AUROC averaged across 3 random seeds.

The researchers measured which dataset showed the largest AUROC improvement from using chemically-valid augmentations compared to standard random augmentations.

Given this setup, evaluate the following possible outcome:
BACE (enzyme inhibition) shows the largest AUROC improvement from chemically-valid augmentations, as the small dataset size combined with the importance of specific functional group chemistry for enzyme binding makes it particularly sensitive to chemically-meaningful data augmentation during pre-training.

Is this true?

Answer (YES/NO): NO